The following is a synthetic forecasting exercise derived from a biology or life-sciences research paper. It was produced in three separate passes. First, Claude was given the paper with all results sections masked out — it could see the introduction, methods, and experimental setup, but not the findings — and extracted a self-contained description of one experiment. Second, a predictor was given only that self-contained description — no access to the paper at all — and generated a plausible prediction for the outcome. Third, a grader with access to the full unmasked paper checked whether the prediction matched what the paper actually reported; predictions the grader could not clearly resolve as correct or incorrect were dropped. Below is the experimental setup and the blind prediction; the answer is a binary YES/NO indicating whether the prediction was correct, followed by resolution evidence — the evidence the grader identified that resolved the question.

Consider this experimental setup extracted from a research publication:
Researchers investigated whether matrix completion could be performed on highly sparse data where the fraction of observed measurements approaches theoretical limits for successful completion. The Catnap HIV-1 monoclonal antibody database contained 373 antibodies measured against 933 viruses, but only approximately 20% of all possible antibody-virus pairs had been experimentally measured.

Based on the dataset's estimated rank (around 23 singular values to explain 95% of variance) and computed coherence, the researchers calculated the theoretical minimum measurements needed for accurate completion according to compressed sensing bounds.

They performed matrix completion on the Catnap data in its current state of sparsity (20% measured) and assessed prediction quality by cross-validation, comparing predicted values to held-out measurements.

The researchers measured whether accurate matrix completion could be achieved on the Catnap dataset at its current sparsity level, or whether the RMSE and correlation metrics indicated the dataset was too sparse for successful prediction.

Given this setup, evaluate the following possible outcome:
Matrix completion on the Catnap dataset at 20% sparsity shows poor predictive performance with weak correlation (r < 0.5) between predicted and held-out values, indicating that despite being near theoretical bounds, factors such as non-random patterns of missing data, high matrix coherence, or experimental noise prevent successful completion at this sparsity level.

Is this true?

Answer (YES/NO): NO